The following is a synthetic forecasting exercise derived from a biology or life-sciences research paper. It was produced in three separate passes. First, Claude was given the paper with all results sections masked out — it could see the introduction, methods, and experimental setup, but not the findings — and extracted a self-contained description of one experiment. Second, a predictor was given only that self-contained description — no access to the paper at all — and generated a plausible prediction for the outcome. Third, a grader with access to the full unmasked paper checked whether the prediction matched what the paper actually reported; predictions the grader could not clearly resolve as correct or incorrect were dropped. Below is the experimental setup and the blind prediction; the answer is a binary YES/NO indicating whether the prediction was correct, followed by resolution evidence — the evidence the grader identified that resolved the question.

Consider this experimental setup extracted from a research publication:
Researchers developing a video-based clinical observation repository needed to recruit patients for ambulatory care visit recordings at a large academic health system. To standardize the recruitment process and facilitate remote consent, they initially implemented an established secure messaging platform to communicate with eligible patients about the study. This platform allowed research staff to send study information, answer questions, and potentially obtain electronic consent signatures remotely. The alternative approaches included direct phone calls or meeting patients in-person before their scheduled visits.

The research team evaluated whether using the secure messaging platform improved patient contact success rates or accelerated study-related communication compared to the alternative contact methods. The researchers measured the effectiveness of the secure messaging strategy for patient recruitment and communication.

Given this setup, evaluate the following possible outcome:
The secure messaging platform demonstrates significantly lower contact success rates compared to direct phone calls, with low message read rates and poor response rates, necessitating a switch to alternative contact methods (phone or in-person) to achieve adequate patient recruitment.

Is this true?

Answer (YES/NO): NO